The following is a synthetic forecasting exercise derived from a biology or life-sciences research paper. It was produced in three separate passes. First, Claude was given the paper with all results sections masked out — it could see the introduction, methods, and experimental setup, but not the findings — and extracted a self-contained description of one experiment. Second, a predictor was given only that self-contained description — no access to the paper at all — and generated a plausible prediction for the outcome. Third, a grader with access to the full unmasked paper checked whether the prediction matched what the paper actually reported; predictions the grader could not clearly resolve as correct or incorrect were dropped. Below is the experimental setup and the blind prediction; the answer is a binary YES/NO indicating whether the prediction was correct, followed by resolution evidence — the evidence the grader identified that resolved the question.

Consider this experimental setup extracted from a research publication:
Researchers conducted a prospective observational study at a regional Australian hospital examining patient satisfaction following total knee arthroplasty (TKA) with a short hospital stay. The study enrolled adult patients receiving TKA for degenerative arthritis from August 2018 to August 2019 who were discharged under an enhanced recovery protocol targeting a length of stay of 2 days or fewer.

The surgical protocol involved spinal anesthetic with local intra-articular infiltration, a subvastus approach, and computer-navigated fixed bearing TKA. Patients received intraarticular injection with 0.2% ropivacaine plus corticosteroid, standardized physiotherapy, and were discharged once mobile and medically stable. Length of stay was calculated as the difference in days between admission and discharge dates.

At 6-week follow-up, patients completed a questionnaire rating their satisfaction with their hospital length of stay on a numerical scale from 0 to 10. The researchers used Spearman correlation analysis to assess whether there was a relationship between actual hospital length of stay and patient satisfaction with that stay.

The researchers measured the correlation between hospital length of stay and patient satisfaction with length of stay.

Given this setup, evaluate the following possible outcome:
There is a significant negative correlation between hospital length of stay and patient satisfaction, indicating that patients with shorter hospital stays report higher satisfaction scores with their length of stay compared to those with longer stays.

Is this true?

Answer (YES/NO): YES